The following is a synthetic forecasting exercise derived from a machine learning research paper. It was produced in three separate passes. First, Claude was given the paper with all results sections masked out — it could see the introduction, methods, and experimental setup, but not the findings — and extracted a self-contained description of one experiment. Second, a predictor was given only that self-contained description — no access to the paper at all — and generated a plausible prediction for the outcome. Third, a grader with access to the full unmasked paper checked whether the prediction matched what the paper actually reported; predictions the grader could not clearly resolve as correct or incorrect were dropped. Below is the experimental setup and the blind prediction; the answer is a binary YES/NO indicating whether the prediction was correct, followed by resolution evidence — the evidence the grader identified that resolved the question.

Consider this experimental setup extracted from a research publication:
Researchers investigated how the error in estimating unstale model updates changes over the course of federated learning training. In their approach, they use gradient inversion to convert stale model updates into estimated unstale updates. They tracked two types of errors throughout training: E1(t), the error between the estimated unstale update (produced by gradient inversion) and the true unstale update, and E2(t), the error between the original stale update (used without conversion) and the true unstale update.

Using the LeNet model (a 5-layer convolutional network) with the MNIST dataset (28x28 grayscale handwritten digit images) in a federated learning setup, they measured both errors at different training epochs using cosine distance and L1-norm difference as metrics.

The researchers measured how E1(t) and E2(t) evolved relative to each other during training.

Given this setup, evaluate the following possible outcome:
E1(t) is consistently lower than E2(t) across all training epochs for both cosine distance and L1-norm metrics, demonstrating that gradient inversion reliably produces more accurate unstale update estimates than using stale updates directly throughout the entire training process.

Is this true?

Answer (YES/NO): NO